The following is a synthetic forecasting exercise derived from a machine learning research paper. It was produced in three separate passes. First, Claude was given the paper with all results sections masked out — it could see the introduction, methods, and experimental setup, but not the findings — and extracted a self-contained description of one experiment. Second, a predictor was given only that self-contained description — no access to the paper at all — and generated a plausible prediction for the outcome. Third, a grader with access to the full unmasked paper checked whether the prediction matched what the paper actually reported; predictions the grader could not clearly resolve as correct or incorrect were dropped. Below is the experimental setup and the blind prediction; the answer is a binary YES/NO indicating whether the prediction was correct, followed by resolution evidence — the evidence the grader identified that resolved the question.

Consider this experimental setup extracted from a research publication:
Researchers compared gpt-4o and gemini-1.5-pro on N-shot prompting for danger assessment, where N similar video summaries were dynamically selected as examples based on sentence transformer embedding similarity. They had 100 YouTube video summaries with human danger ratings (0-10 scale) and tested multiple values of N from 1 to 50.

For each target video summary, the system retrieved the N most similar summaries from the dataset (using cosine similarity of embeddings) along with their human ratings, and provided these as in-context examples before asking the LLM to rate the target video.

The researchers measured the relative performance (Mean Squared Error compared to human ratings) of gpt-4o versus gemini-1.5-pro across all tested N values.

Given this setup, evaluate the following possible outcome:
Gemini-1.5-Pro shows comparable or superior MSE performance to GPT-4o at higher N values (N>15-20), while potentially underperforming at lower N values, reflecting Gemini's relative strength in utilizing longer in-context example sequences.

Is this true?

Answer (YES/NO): NO